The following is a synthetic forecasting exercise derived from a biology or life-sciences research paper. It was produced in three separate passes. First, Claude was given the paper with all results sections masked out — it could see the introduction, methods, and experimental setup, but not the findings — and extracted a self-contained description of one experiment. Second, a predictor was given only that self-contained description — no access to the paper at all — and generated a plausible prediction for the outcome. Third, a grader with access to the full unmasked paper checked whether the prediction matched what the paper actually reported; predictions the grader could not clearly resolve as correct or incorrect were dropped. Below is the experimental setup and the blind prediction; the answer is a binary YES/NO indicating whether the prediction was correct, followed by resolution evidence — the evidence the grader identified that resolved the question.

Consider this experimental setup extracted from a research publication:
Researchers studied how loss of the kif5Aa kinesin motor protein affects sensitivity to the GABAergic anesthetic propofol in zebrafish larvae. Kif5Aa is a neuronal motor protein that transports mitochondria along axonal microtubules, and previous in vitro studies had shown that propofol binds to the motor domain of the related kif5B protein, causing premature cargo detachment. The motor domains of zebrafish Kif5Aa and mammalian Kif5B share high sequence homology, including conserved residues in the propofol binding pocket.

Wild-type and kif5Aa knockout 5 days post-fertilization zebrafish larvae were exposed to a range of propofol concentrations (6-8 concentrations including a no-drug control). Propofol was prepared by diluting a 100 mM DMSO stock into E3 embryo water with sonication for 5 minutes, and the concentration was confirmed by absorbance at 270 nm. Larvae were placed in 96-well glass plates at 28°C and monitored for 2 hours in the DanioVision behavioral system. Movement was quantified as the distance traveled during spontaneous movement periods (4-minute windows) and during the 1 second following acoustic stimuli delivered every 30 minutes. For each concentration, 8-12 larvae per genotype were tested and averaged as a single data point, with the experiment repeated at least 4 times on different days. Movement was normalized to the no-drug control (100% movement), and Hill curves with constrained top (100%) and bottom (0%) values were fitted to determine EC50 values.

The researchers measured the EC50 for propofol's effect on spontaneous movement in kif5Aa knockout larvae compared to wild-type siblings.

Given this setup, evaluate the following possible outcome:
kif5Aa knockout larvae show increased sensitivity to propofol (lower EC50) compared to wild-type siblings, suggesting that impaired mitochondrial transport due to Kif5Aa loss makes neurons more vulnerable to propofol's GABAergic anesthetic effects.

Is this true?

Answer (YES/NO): YES